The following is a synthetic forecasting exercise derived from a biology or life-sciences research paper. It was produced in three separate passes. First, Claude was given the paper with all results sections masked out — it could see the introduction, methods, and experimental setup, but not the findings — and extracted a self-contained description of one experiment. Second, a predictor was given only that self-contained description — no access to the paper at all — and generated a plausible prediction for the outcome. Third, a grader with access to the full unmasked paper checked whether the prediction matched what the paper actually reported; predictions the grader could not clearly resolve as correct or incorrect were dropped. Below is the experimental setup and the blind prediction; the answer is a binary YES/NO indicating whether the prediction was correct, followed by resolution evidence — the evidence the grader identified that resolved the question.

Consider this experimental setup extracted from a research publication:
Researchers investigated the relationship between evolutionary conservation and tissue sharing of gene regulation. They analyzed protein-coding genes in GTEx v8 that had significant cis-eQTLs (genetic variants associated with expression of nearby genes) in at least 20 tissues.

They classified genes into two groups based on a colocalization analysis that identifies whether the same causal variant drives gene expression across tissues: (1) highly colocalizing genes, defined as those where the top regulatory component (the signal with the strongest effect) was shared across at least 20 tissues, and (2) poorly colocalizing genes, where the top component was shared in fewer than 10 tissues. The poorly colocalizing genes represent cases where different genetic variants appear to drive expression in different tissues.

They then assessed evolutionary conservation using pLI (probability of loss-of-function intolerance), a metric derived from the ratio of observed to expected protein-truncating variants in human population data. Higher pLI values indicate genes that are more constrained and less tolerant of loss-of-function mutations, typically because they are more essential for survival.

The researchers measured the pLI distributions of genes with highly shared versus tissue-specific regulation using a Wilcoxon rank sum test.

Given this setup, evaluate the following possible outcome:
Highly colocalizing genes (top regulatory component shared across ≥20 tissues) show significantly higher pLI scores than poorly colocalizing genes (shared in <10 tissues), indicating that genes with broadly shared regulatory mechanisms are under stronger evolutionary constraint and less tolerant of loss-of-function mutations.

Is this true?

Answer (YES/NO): NO